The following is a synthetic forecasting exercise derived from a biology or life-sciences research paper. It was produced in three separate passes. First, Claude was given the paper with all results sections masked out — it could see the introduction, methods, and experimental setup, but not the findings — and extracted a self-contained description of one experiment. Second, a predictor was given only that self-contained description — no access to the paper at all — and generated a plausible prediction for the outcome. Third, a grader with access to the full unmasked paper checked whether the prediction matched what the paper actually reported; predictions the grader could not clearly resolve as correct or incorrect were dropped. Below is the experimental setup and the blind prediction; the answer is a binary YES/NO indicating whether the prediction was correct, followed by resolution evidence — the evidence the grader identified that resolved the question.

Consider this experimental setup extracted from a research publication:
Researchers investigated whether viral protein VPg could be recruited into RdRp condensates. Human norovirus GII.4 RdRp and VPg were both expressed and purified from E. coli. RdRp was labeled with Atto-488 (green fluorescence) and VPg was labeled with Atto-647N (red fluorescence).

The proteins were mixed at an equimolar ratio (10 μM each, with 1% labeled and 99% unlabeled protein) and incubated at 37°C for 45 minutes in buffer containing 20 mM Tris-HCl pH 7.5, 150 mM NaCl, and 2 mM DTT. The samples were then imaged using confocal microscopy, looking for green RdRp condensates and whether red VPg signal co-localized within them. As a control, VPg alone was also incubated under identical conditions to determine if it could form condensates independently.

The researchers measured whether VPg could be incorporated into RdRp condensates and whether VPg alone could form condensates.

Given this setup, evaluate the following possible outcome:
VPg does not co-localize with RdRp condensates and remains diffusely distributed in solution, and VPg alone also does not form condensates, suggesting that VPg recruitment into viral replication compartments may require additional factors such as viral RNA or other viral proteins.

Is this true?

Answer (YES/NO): NO